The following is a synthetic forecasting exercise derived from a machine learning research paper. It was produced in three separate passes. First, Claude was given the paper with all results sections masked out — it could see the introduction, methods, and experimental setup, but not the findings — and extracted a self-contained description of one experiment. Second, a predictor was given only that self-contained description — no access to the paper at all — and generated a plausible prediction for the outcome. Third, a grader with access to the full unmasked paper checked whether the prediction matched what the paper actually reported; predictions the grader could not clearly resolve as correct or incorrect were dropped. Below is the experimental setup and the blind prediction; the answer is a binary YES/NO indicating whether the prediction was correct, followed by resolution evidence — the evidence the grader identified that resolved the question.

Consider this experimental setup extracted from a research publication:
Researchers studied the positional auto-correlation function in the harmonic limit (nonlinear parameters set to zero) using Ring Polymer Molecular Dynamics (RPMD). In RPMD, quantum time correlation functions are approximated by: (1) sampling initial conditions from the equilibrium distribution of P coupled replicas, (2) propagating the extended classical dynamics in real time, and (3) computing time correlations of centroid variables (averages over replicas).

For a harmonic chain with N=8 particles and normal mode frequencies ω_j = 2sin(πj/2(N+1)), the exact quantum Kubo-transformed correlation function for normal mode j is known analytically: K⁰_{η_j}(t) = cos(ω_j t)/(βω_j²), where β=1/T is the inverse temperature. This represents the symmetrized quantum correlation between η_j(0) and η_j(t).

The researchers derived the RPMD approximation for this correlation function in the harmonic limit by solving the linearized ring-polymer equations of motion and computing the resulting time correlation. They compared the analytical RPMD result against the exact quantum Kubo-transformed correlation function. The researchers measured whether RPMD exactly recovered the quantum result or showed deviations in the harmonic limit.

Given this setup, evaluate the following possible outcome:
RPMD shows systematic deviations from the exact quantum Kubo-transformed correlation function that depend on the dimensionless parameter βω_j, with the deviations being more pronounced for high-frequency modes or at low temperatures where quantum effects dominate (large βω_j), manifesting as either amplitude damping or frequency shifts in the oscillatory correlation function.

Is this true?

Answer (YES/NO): NO